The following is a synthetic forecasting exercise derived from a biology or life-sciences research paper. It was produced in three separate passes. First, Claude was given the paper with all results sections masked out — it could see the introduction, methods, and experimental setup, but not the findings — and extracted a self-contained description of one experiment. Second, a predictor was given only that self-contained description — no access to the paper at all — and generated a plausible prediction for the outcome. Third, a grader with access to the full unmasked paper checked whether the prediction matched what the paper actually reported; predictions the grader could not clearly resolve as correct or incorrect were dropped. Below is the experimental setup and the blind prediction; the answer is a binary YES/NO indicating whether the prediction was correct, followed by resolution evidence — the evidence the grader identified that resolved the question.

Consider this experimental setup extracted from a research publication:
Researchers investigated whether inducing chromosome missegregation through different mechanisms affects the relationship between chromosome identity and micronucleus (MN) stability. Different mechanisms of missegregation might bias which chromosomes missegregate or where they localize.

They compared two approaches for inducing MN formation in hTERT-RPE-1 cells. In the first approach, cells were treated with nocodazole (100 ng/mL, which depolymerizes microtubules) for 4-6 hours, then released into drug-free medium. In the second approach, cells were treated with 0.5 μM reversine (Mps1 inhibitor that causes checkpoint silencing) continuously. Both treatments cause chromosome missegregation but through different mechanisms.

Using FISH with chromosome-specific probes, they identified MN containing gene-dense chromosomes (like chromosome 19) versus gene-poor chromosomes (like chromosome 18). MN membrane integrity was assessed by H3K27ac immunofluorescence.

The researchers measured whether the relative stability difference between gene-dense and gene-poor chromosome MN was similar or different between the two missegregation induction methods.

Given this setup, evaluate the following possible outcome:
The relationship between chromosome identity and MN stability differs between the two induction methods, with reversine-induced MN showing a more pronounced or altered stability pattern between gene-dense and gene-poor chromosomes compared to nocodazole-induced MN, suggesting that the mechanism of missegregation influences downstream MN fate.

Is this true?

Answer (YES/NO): NO